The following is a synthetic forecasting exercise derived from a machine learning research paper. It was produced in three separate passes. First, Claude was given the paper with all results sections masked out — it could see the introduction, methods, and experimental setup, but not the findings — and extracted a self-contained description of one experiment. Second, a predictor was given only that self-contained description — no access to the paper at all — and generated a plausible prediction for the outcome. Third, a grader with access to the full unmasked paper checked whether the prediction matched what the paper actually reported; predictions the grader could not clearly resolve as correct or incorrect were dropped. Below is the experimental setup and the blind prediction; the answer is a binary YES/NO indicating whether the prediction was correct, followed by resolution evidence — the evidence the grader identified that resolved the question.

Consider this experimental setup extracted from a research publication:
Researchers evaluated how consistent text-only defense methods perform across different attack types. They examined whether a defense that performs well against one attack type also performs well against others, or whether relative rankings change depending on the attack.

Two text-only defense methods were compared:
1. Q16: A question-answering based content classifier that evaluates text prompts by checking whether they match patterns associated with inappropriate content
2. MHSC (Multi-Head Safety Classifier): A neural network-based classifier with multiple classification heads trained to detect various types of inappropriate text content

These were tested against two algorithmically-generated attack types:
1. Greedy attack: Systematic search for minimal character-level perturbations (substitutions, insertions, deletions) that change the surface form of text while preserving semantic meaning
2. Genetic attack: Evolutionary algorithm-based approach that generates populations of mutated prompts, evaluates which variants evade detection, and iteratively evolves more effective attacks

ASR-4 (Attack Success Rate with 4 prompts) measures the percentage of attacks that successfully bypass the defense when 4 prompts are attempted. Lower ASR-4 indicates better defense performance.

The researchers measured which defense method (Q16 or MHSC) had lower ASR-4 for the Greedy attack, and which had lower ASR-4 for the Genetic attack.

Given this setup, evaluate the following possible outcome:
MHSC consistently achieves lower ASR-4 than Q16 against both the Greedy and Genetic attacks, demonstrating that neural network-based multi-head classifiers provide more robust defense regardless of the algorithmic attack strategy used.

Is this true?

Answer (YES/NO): NO